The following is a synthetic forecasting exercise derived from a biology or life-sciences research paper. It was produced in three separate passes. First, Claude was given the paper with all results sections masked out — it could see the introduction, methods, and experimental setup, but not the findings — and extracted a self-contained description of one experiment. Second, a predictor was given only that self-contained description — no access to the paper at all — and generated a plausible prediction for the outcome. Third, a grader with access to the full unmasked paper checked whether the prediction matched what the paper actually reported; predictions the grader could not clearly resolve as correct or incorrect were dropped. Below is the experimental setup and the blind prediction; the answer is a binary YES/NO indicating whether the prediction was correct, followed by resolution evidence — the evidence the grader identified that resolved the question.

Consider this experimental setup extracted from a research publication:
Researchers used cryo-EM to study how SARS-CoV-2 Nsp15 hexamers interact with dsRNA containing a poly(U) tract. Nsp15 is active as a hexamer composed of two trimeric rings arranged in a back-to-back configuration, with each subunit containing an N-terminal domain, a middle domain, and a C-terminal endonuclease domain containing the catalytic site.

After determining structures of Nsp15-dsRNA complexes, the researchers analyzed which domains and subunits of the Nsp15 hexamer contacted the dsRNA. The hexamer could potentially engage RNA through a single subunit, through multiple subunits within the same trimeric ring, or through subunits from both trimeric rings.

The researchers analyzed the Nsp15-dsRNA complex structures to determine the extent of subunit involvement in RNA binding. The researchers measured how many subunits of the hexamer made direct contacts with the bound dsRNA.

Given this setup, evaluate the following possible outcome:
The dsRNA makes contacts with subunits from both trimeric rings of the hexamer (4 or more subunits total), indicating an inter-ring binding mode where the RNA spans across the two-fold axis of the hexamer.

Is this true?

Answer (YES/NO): NO